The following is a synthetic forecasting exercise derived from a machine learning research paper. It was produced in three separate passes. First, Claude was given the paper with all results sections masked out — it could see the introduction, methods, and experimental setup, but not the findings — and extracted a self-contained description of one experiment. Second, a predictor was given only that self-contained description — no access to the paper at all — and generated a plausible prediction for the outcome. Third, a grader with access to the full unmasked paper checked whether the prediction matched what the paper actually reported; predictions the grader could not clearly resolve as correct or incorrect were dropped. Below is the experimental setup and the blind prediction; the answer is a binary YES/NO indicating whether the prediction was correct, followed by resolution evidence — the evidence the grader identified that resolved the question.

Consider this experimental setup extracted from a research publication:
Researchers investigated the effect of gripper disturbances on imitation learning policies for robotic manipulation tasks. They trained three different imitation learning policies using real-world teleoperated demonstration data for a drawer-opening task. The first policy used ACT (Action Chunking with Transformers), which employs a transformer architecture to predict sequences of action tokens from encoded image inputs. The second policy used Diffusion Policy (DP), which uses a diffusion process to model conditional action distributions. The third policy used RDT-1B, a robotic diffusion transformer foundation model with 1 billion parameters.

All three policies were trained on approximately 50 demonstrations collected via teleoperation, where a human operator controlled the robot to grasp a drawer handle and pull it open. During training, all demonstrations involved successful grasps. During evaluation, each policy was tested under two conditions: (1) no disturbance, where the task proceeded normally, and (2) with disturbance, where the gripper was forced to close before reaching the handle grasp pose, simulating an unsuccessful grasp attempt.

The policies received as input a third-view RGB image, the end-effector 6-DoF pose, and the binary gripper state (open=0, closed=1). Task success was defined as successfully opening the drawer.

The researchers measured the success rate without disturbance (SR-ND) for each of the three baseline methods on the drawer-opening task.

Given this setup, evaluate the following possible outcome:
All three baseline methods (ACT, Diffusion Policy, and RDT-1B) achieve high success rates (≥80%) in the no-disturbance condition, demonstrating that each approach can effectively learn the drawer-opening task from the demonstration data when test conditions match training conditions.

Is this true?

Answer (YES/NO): NO